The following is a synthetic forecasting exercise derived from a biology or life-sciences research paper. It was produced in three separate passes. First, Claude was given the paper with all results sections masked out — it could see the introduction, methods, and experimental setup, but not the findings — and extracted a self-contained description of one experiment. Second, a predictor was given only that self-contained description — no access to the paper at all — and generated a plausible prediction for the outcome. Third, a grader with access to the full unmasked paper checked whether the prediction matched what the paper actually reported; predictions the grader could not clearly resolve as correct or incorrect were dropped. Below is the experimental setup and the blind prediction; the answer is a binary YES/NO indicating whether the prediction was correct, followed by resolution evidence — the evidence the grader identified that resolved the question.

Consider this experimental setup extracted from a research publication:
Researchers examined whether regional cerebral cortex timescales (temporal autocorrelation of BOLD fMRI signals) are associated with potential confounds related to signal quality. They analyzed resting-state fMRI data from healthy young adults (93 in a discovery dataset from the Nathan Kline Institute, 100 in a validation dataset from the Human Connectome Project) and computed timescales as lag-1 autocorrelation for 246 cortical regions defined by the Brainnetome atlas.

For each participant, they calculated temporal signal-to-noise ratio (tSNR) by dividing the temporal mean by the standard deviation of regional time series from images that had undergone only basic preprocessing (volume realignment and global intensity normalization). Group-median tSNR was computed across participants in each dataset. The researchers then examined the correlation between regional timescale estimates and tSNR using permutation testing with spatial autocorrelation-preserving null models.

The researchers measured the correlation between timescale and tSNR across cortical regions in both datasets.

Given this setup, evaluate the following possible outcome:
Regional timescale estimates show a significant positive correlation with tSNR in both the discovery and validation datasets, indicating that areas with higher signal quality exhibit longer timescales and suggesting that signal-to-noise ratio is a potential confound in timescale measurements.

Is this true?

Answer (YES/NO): NO